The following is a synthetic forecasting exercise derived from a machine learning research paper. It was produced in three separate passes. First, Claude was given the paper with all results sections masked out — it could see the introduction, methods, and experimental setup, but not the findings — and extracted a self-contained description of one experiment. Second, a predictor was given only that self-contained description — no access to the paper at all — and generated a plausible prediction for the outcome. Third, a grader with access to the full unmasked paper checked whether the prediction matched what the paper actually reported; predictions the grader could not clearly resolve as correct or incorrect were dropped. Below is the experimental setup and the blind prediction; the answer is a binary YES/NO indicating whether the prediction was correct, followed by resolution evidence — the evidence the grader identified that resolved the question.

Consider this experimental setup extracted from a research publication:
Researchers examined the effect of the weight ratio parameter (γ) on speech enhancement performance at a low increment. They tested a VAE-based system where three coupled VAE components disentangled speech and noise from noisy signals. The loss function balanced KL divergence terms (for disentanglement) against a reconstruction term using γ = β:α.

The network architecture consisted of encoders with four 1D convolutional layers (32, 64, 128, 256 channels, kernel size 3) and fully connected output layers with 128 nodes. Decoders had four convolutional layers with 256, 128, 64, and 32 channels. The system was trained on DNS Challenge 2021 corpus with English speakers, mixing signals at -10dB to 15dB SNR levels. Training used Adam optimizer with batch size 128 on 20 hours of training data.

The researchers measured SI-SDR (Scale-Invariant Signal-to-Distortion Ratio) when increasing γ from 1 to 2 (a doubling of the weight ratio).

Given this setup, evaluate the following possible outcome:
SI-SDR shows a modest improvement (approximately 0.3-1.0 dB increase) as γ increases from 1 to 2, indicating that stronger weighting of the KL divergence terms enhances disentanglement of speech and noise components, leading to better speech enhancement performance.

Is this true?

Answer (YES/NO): NO